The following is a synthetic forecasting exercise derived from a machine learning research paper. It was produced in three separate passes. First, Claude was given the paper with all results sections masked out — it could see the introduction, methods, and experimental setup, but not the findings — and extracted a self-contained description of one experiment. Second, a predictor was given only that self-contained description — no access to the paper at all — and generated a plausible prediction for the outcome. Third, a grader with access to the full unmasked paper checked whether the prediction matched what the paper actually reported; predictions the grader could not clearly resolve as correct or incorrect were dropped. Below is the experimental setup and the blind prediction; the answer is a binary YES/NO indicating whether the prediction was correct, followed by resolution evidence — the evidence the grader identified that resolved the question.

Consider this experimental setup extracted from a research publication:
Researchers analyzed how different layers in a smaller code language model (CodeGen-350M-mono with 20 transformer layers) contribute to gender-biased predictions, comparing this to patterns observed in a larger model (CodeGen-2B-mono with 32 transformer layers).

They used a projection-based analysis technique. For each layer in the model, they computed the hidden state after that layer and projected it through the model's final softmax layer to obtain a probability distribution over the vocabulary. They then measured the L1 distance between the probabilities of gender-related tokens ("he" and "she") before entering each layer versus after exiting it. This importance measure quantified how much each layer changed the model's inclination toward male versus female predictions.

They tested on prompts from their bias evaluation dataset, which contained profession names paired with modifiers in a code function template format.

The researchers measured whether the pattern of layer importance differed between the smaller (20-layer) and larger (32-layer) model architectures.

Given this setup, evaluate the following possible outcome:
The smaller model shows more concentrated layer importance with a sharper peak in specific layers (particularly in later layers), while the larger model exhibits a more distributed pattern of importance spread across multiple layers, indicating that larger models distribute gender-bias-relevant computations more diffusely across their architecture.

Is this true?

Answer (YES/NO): YES